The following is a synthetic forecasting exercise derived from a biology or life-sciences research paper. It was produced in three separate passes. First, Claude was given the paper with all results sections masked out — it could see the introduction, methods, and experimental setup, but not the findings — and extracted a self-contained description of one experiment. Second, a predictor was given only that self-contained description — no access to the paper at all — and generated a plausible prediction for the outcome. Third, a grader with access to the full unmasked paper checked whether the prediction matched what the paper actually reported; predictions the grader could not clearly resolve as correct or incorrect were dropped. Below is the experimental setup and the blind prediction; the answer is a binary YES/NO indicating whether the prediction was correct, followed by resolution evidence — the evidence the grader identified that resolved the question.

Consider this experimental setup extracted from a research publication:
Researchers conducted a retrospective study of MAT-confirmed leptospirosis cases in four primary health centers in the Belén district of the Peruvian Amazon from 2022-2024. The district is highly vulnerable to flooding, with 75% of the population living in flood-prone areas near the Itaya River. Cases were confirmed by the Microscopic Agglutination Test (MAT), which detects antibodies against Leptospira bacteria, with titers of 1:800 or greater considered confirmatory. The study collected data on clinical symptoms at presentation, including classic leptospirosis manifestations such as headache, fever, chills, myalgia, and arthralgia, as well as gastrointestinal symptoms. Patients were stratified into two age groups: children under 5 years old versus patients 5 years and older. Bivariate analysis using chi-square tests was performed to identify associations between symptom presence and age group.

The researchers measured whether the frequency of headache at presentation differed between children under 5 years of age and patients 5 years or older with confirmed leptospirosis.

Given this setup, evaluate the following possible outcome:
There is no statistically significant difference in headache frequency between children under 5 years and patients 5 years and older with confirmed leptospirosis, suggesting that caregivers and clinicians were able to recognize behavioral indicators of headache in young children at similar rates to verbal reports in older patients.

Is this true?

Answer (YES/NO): NO